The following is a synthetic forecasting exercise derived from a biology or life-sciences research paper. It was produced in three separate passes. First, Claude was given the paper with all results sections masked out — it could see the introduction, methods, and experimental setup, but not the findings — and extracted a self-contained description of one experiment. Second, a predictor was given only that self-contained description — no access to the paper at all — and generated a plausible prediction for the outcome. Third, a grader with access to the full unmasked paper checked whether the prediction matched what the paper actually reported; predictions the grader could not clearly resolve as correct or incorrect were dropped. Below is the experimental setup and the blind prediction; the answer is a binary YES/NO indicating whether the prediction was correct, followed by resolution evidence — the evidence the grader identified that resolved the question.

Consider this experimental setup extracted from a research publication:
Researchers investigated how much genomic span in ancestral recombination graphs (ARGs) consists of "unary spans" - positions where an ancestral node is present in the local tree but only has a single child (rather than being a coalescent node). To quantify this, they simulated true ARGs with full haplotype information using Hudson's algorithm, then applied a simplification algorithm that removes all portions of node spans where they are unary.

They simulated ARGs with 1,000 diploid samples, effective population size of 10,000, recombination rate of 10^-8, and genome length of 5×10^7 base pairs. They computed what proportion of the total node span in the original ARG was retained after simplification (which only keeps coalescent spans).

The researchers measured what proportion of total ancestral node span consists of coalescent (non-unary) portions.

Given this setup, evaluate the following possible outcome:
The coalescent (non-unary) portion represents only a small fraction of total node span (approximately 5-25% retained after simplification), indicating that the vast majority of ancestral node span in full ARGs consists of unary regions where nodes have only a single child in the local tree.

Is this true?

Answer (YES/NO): NO